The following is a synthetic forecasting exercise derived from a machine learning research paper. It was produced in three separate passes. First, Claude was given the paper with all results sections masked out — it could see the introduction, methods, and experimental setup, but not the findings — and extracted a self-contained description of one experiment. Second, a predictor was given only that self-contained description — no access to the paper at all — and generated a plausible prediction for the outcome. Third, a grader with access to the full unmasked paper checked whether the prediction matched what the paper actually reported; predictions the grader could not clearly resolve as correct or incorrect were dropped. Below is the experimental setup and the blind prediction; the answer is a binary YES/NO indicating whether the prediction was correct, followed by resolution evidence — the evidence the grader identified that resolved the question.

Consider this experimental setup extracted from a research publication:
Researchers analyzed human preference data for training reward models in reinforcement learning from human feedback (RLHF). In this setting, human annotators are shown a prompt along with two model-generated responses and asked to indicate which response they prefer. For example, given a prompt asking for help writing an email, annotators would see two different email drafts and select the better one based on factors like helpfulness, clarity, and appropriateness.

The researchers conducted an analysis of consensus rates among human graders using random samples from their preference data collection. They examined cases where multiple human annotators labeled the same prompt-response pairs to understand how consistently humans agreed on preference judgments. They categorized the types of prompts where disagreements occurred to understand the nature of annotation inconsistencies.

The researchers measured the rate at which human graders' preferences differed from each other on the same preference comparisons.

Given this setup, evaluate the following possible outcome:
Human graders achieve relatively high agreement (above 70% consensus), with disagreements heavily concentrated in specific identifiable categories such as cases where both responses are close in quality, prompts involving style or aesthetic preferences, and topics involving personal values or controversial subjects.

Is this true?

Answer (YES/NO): NO